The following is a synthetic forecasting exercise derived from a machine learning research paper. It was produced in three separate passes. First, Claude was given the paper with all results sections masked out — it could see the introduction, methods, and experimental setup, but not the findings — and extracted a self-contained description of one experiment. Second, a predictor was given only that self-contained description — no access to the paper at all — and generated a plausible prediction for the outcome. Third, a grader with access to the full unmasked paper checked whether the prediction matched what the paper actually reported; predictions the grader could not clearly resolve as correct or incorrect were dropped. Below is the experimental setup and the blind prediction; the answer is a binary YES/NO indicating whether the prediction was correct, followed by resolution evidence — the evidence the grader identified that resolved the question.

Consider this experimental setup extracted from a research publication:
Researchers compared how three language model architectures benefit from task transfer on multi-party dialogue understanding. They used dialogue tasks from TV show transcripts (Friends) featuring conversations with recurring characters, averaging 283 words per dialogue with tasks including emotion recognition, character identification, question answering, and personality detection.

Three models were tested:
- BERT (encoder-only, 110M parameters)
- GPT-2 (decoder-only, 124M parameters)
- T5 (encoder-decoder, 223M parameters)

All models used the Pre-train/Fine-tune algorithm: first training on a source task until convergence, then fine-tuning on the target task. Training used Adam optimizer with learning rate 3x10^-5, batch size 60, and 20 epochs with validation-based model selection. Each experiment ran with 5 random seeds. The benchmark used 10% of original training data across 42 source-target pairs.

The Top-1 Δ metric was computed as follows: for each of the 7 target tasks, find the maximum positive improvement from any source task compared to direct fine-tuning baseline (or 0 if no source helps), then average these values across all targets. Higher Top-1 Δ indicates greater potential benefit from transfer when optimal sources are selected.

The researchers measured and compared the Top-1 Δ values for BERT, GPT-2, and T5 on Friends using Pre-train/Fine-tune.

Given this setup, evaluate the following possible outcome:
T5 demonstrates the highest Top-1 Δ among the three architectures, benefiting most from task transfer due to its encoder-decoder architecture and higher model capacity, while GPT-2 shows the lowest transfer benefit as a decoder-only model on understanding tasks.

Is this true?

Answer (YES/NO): NO